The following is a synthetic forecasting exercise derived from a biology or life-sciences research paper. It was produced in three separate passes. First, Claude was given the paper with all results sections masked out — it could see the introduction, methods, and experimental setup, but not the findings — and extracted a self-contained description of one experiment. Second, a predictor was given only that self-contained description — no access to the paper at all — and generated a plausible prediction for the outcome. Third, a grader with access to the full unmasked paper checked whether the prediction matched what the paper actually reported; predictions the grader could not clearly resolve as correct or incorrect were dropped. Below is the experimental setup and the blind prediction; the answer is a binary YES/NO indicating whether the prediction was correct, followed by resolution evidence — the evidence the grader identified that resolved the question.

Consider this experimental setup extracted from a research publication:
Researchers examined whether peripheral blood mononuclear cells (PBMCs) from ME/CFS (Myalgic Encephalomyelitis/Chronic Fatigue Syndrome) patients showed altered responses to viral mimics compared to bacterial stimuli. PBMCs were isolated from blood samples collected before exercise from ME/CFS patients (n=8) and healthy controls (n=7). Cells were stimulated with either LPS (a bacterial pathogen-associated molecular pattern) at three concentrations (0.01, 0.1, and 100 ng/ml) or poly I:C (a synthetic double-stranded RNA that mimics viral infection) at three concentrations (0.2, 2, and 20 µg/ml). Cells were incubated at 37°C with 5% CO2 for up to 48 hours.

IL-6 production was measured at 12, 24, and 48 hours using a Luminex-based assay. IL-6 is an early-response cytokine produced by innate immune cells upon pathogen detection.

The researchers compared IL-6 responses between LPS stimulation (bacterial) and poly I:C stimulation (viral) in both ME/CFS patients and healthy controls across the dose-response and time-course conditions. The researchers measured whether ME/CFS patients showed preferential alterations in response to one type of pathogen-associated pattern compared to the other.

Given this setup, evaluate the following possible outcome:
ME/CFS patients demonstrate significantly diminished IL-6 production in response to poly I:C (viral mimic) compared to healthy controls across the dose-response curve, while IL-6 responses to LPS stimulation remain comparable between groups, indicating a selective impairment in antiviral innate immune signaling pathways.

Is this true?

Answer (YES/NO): NO